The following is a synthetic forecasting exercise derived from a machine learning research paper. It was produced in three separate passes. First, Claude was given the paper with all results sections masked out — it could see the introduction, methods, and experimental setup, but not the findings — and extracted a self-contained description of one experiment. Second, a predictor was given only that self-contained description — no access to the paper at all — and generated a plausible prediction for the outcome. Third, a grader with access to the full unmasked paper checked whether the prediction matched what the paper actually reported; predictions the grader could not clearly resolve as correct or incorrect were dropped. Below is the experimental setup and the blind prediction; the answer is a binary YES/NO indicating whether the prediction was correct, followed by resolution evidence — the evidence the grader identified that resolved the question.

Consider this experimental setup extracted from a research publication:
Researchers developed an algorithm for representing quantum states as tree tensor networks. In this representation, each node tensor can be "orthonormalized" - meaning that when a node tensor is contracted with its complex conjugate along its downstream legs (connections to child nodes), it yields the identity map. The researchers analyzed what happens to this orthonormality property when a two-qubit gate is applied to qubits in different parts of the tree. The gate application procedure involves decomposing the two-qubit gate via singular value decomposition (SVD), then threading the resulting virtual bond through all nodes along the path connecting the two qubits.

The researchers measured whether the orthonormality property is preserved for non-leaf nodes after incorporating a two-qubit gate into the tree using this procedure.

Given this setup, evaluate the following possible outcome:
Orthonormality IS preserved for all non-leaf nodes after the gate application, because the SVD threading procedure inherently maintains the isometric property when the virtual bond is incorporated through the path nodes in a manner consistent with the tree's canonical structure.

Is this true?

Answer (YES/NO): YES